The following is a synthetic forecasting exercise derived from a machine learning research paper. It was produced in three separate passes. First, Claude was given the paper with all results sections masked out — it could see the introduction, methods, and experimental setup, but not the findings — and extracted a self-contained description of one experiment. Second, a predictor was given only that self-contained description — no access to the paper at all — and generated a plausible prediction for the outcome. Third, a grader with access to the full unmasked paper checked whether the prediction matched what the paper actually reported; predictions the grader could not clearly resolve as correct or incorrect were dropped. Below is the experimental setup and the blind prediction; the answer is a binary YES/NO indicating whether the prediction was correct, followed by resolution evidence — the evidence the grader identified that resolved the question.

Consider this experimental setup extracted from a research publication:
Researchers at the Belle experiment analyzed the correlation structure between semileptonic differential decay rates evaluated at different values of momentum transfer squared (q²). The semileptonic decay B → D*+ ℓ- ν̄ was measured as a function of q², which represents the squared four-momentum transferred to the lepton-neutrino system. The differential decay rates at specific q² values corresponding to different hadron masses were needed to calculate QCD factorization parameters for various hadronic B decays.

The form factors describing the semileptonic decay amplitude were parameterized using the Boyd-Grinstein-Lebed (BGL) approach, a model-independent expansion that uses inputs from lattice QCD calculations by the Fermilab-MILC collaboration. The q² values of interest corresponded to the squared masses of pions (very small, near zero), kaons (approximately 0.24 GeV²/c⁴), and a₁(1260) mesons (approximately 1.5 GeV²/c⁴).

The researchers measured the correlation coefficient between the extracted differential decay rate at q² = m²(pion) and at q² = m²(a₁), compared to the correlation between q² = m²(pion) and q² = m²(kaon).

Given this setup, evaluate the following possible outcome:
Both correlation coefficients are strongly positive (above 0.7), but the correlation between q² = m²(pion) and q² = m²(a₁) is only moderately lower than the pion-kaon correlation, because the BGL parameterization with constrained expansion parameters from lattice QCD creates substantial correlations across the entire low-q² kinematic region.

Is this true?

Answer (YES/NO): NO